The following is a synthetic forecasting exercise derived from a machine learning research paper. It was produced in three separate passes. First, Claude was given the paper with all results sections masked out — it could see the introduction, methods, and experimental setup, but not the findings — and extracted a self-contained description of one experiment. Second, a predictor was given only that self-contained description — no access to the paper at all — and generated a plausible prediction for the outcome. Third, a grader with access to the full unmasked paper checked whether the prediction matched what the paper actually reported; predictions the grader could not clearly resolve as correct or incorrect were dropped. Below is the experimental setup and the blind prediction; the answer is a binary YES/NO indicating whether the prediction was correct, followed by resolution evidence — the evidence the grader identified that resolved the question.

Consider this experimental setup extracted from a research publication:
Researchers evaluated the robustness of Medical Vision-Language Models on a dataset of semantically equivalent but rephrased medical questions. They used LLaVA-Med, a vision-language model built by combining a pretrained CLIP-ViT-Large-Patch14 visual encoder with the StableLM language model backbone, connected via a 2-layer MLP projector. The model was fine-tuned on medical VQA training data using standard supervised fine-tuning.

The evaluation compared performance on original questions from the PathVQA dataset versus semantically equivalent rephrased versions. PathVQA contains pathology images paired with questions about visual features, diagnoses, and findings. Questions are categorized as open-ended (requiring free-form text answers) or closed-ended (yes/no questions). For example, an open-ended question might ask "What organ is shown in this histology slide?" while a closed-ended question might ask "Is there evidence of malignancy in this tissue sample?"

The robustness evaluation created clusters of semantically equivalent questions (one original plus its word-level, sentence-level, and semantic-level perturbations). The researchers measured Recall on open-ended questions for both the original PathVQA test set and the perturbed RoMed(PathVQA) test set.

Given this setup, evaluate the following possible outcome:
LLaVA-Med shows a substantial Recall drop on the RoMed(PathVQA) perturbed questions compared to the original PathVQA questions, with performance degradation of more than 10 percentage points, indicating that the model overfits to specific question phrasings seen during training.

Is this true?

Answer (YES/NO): YES